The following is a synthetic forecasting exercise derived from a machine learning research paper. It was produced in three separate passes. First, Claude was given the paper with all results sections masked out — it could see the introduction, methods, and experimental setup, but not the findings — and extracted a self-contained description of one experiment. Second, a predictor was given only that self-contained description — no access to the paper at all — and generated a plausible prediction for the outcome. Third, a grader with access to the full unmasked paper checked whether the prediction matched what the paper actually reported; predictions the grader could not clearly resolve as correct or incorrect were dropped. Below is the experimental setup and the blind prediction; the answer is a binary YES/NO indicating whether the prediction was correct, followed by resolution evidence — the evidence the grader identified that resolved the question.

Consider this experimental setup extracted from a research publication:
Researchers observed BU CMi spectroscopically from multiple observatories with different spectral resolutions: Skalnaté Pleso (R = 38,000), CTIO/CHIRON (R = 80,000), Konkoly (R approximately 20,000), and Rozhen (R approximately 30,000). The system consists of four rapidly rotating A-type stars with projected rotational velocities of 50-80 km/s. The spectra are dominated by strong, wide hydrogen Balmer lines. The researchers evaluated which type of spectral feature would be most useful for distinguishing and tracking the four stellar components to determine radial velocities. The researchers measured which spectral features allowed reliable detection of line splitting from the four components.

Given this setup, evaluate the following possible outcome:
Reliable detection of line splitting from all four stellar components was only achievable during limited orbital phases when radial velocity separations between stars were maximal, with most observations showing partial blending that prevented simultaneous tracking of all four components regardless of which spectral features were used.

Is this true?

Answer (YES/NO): NO